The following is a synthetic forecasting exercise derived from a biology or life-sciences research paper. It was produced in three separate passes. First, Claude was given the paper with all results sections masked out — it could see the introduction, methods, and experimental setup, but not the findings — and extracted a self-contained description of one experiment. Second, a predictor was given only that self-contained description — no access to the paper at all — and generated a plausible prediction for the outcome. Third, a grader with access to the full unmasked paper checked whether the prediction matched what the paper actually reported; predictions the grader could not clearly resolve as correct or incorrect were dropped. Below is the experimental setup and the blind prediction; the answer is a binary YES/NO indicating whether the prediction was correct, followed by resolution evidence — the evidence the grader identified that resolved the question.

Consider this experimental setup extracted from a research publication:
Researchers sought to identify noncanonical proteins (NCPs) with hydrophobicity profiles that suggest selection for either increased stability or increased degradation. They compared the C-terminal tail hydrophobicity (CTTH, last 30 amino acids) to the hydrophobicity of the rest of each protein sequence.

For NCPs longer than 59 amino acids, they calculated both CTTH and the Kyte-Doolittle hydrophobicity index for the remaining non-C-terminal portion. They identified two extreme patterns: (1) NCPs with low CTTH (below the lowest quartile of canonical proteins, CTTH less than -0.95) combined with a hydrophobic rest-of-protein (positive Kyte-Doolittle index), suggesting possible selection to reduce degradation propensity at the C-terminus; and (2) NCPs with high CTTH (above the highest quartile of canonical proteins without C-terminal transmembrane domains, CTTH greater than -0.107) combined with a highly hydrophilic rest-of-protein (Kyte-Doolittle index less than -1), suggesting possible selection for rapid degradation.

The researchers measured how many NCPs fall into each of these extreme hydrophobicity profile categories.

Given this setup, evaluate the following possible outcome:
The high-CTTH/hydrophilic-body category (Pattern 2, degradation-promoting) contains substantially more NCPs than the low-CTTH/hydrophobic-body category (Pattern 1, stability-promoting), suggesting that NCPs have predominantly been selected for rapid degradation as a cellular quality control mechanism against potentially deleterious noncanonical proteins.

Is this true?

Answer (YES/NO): NO